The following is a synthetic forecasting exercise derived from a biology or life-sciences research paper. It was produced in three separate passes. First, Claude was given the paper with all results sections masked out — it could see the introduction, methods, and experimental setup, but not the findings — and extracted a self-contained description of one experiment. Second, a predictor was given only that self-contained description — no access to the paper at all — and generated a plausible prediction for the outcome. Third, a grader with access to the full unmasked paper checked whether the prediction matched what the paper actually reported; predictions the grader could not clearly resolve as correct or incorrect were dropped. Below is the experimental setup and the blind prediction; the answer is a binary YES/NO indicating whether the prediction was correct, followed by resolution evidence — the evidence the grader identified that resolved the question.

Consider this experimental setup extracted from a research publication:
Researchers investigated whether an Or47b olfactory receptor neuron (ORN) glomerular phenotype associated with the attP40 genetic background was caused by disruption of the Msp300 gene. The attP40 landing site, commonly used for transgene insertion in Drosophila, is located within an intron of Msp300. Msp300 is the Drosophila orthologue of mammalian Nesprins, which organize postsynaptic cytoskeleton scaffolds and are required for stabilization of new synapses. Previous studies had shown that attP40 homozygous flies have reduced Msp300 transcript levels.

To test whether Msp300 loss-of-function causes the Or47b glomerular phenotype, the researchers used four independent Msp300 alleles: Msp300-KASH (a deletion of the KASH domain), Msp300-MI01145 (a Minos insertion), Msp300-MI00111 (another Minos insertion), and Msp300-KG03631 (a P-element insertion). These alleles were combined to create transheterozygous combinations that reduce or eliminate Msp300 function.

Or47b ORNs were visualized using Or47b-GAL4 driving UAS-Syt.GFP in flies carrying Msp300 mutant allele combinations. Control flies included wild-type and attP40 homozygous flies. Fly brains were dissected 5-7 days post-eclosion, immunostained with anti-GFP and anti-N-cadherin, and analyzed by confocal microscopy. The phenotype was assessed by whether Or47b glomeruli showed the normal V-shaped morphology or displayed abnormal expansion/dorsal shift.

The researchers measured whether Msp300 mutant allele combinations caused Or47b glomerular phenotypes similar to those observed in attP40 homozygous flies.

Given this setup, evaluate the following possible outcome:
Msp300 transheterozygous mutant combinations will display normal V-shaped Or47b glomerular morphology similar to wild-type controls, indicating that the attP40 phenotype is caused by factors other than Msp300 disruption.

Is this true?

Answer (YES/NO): YES